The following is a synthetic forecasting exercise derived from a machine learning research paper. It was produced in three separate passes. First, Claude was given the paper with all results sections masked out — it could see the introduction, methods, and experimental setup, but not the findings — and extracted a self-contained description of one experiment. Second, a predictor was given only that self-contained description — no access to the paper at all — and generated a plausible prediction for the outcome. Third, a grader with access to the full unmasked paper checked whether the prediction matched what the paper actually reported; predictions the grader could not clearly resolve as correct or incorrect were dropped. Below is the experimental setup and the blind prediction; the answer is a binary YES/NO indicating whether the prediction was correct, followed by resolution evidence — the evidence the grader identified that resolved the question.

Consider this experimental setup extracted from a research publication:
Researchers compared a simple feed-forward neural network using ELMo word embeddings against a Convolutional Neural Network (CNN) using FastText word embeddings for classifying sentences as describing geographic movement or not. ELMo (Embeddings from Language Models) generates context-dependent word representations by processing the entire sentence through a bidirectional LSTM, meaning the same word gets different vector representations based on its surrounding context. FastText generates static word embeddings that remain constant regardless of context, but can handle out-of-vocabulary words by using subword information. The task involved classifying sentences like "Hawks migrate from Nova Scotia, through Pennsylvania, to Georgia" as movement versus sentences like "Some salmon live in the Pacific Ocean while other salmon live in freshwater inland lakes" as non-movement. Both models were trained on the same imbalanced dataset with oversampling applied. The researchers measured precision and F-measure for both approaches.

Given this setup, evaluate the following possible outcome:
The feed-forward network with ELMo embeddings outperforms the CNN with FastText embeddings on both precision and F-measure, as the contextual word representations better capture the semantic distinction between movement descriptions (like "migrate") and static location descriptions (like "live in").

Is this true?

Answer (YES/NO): YES